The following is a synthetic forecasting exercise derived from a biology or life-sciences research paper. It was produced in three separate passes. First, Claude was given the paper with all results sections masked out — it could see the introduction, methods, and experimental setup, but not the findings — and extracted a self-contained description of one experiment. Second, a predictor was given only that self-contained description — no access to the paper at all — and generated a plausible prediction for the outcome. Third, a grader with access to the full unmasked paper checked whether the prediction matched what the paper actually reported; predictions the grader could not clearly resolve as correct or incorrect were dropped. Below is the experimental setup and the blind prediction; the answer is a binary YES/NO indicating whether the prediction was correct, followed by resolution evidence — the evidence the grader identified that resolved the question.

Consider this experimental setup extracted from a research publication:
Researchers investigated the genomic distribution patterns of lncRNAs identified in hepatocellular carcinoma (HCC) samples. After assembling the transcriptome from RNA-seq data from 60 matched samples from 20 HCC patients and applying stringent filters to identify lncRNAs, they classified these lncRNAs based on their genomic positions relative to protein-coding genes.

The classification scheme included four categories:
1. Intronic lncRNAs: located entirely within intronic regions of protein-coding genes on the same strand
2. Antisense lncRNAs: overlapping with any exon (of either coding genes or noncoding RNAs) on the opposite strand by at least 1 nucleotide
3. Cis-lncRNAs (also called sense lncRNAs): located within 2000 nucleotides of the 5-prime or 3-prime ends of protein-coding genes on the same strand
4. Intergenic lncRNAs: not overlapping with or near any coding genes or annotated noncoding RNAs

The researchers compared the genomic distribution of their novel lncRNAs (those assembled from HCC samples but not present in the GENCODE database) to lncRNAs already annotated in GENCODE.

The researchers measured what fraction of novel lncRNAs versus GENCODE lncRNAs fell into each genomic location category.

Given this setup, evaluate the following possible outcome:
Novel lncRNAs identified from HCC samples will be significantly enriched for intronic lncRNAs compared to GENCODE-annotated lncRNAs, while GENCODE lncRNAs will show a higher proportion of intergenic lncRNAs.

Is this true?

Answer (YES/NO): NO